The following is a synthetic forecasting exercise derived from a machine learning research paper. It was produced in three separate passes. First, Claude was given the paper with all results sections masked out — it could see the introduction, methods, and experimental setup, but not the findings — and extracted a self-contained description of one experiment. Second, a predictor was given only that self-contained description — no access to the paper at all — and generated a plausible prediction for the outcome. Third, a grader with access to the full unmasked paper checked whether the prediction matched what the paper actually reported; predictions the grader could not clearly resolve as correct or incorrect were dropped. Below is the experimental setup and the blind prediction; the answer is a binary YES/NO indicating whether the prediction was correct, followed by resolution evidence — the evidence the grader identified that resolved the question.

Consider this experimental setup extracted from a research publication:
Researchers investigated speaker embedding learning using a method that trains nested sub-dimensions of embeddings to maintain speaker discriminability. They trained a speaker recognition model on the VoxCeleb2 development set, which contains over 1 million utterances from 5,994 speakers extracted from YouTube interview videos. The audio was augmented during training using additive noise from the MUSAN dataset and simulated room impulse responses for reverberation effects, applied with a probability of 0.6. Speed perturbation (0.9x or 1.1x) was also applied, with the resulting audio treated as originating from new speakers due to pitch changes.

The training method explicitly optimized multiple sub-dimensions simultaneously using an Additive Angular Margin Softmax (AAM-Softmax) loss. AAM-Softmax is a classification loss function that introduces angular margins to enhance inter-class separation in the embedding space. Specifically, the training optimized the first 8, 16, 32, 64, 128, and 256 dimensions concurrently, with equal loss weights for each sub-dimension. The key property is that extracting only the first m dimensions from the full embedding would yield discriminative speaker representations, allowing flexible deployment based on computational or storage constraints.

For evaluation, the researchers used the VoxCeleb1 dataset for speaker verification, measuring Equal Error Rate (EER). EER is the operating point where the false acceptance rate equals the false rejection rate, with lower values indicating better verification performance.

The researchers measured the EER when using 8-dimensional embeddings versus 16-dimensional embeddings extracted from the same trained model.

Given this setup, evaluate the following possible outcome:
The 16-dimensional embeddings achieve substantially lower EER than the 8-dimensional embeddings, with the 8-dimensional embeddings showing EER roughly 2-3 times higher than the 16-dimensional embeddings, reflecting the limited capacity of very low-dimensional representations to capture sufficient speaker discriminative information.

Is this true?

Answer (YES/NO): NO